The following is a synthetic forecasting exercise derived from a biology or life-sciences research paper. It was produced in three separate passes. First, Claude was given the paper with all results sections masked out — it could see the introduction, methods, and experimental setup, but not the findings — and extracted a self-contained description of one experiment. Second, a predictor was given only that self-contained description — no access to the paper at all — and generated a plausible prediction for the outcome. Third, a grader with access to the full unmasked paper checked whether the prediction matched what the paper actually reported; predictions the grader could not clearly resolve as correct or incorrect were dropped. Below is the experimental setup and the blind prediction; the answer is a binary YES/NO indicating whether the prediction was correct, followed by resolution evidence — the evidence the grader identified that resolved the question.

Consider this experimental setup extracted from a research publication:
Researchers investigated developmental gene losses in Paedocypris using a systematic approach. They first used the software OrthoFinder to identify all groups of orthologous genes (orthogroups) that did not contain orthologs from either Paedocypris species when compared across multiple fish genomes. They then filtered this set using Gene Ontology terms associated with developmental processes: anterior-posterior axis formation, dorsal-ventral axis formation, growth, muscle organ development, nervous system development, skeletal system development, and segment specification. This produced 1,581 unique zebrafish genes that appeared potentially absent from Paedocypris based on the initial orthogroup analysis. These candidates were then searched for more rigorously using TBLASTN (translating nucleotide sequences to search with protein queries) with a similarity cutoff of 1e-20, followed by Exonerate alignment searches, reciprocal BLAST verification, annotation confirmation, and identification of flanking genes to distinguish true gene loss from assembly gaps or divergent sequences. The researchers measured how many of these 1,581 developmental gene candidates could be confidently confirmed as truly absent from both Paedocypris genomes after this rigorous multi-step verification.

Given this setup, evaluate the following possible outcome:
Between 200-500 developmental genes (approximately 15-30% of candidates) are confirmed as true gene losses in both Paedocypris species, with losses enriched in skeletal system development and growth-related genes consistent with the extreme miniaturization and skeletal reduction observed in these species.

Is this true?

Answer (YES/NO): NO